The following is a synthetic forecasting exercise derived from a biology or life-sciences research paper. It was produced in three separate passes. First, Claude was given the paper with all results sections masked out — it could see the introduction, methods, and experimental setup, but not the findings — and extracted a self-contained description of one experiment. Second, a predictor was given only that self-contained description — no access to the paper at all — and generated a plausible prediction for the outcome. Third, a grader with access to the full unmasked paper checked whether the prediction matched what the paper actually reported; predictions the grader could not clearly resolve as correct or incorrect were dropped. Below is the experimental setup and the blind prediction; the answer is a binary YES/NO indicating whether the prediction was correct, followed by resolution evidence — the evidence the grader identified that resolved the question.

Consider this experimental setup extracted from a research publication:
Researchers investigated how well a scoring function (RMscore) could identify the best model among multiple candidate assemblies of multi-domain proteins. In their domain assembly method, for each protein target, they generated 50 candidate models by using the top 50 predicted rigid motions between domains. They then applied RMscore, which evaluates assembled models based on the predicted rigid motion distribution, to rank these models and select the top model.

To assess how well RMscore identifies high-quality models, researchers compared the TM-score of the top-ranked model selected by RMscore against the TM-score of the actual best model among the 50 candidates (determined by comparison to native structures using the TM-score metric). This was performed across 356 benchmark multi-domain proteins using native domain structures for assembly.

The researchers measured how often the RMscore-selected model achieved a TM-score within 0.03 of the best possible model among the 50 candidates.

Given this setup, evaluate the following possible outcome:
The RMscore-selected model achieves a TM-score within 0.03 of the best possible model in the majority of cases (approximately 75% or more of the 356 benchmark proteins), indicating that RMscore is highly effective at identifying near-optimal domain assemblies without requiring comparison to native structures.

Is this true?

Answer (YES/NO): YES